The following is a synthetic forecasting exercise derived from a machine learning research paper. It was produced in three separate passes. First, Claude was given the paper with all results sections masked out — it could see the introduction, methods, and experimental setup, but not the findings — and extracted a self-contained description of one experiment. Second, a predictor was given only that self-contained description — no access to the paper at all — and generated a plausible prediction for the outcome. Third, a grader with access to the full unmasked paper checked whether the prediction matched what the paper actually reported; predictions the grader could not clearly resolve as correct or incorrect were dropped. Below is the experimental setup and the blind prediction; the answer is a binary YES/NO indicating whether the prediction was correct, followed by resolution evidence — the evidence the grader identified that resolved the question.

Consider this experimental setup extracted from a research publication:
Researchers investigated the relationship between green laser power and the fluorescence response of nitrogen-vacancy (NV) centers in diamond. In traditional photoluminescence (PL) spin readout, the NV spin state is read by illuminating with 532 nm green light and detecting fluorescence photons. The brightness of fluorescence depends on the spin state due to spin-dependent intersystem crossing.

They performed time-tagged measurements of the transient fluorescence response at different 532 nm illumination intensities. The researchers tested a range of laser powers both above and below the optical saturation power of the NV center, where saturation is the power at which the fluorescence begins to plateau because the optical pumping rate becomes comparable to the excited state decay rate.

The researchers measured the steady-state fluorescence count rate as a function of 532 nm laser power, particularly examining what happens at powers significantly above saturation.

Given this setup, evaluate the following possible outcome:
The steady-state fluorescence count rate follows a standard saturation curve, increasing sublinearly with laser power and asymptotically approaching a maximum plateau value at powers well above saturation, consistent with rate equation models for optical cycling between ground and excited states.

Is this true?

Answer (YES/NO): NO